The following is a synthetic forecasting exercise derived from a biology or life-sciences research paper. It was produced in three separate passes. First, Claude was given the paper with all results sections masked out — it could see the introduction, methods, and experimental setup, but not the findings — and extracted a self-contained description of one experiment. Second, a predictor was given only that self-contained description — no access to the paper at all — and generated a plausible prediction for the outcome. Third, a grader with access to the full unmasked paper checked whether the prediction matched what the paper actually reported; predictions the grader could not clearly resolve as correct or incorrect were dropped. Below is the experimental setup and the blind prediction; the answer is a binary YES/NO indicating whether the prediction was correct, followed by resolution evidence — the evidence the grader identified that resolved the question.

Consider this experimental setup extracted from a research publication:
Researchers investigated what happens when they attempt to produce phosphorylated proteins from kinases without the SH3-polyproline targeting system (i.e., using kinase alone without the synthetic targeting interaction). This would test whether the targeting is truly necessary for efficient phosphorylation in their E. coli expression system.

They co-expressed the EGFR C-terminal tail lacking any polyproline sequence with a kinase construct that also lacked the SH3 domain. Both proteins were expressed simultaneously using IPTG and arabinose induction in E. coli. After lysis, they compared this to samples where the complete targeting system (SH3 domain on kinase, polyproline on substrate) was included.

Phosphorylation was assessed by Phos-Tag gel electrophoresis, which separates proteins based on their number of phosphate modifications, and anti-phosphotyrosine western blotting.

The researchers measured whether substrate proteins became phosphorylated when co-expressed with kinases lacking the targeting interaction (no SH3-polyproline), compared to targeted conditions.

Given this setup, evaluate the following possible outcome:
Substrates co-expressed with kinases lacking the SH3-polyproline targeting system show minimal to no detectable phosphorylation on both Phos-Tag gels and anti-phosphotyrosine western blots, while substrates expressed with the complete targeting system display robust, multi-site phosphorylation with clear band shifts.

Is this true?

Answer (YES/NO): NO